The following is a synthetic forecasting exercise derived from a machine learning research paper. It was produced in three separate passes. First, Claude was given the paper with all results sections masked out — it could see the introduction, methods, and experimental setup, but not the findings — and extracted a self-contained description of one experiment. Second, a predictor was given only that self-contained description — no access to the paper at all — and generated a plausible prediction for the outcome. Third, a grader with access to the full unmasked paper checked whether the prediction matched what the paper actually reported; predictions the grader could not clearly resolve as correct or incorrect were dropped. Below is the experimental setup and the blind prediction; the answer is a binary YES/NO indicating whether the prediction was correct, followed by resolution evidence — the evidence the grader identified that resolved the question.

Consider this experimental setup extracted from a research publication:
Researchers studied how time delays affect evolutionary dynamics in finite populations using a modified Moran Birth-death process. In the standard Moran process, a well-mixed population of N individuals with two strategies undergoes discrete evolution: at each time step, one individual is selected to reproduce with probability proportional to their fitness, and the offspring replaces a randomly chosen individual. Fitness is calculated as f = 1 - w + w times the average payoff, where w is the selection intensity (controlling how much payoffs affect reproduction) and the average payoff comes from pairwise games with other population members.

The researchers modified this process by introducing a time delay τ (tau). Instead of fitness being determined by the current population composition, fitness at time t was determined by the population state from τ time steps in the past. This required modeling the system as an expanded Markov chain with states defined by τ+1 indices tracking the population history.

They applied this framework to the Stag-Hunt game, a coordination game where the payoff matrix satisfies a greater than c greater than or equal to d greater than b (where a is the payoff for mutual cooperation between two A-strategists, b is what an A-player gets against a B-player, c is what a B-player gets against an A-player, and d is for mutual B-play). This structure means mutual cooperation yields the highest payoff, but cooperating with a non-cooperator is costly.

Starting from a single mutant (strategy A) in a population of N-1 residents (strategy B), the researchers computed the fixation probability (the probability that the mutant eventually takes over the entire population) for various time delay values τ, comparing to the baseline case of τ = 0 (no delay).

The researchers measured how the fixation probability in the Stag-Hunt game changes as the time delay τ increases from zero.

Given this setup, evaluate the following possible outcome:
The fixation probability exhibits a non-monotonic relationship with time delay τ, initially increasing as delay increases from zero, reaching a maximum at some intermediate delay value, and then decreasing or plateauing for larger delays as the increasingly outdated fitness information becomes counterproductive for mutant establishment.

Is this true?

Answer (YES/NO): NO